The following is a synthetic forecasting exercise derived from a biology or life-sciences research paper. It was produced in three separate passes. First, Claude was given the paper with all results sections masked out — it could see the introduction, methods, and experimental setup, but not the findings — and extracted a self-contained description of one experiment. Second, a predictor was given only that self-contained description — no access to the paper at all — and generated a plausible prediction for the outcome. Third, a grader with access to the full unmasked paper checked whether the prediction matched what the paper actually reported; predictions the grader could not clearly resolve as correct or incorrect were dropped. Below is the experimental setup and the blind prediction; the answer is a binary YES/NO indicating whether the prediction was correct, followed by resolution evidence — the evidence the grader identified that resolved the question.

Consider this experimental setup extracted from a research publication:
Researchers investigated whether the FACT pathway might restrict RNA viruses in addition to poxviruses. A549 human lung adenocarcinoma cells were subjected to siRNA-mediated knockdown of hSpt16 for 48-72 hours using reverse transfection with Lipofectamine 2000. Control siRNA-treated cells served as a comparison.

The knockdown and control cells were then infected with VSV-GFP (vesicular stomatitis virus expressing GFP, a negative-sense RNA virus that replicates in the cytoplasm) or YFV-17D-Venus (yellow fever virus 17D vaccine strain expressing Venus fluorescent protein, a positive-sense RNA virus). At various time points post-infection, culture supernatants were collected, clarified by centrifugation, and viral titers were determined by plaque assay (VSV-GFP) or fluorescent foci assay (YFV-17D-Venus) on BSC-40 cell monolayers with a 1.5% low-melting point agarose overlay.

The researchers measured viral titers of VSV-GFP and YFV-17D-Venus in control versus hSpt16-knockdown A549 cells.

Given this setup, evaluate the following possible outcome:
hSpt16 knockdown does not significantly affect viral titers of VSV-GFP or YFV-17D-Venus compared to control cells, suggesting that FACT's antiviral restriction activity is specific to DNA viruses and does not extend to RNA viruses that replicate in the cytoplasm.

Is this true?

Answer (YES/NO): NO